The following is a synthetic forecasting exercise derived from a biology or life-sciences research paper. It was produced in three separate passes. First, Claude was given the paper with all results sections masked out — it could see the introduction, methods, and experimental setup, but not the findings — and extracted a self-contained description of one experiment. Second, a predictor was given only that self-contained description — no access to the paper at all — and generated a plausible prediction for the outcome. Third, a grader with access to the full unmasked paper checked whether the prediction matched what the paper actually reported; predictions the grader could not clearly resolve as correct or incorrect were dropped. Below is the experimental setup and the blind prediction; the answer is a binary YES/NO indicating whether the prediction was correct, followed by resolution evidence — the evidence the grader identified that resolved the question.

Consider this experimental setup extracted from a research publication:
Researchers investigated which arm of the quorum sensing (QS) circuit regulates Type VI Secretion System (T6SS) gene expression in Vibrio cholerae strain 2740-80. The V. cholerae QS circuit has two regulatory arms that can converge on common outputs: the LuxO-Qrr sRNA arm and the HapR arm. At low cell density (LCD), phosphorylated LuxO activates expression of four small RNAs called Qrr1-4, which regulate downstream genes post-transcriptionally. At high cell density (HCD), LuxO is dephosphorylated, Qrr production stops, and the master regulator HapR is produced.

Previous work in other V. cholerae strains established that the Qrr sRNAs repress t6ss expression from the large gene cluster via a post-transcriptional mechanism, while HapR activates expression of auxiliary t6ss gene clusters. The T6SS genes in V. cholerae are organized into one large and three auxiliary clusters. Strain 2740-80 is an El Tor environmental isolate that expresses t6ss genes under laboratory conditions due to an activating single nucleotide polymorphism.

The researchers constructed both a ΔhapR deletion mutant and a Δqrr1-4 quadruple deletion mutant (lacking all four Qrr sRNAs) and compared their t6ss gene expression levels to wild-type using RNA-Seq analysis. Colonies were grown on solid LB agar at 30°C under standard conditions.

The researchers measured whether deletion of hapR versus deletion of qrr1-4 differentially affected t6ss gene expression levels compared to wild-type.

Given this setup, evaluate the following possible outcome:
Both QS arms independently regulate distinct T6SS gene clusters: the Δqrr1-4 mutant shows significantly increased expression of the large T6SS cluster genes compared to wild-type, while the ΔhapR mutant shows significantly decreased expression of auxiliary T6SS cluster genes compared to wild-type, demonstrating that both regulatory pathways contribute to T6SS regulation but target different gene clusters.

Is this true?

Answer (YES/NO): NO